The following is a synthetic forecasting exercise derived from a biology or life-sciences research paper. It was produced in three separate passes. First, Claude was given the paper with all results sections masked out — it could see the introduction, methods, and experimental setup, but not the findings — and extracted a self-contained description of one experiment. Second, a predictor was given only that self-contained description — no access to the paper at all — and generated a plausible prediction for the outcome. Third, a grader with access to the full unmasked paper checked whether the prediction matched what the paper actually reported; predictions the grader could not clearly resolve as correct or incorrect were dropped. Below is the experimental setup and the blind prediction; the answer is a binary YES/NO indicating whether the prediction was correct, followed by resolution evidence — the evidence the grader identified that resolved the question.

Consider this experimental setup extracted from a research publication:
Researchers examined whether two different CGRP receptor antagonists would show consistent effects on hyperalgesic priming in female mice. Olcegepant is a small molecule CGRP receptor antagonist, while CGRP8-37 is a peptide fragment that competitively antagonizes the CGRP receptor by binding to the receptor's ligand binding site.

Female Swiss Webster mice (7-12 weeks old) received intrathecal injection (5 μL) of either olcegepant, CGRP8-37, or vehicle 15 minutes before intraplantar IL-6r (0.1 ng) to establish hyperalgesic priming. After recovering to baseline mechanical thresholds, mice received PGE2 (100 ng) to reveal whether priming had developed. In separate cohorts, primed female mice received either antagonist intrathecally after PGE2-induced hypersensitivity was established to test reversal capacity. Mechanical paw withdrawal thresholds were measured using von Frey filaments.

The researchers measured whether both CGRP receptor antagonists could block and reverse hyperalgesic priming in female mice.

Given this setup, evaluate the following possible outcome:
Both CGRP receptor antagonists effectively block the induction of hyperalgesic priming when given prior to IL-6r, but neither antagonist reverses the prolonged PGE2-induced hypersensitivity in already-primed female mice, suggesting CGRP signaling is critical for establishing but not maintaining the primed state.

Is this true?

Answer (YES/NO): NO